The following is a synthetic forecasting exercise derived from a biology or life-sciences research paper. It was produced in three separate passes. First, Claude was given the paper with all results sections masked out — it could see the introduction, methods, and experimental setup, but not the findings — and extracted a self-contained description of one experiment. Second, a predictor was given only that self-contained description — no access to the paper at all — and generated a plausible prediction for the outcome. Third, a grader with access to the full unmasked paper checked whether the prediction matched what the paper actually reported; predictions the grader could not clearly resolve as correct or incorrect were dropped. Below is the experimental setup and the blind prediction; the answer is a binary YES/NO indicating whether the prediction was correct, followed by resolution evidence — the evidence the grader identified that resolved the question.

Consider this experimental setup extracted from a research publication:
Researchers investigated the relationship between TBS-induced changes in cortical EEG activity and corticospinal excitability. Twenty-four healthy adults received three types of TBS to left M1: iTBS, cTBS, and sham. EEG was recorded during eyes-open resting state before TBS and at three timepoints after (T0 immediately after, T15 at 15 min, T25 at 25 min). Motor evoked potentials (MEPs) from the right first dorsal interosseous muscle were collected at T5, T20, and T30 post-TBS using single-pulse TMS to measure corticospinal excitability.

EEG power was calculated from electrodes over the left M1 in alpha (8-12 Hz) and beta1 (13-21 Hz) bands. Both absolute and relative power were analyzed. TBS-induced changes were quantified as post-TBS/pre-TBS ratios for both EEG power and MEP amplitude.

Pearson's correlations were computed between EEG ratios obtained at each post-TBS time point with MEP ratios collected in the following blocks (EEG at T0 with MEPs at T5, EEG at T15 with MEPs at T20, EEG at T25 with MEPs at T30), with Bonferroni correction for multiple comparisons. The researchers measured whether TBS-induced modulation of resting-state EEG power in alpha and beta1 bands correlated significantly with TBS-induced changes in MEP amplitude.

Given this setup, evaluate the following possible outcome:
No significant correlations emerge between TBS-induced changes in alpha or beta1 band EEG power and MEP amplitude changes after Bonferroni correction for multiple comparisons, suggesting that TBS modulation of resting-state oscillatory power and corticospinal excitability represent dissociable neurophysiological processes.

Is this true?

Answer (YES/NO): NO